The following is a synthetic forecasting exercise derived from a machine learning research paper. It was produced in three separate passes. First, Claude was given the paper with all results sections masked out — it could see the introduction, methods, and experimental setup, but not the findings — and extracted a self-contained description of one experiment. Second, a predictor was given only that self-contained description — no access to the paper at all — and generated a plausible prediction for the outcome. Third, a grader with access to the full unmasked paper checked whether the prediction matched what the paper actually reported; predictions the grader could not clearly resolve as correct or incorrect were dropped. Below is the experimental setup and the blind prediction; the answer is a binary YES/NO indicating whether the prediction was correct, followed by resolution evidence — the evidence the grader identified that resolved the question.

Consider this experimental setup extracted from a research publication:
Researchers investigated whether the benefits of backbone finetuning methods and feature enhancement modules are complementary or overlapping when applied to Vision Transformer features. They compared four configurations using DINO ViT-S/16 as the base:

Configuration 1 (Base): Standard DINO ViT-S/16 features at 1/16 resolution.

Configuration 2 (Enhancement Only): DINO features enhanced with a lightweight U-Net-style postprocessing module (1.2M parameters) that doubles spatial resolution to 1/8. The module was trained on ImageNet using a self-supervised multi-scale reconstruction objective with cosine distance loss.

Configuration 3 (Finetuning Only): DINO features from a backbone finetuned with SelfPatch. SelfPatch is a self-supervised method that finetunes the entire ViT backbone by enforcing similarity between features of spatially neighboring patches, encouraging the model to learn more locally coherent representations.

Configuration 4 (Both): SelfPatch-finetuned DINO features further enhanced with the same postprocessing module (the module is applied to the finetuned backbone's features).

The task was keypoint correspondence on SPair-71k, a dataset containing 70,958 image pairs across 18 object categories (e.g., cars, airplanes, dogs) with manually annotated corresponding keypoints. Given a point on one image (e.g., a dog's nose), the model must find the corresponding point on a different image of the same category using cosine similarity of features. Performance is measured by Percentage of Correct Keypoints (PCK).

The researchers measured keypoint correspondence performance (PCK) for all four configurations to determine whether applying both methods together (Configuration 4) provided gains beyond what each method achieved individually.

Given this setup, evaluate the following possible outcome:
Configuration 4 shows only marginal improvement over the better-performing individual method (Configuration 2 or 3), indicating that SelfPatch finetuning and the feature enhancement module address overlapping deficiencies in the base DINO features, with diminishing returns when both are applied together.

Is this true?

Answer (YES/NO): NO